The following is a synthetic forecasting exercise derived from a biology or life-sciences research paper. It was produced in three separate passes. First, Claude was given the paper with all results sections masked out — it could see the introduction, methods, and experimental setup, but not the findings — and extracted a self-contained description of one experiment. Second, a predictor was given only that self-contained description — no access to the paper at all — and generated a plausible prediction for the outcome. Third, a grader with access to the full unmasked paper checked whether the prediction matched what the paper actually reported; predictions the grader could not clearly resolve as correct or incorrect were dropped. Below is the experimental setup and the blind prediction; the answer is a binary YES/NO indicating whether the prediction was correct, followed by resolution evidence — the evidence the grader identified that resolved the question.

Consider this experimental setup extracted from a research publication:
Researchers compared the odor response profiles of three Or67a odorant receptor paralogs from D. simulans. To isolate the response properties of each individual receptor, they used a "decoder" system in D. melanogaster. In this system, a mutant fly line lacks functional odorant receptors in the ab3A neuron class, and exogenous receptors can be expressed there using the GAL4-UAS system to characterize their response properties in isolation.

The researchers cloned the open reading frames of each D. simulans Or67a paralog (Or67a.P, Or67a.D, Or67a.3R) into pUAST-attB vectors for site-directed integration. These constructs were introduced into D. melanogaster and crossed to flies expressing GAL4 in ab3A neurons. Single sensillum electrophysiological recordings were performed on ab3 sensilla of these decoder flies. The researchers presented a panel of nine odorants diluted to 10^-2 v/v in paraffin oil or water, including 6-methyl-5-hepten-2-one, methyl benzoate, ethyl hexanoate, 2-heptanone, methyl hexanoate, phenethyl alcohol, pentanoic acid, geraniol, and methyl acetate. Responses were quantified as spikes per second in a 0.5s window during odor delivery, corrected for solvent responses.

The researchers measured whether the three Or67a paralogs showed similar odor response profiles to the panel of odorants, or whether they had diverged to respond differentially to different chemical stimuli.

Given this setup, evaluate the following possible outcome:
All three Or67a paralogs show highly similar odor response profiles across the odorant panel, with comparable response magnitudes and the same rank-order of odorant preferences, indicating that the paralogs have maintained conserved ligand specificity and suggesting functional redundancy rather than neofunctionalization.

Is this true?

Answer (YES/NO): NO